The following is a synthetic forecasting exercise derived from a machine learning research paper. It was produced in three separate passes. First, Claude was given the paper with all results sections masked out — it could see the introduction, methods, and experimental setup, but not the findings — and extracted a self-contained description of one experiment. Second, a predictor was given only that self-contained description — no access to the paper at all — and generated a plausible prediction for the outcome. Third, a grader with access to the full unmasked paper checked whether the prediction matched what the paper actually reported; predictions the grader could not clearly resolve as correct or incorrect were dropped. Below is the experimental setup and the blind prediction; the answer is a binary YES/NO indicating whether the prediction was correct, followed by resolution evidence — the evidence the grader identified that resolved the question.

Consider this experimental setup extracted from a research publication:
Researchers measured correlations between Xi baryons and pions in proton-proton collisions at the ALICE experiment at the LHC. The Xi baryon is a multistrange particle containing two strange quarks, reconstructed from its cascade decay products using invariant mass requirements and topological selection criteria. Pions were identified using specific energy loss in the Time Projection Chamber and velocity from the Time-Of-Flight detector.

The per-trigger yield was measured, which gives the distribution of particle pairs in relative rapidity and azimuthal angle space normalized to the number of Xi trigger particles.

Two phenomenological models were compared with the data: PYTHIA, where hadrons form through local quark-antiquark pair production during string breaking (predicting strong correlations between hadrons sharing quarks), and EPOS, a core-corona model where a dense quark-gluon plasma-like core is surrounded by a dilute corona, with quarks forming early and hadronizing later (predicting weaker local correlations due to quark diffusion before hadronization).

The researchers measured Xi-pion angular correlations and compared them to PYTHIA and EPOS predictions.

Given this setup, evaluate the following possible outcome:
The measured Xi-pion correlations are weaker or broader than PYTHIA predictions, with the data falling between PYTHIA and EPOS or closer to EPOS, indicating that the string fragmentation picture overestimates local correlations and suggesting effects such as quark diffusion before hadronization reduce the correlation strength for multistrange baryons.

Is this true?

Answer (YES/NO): NO